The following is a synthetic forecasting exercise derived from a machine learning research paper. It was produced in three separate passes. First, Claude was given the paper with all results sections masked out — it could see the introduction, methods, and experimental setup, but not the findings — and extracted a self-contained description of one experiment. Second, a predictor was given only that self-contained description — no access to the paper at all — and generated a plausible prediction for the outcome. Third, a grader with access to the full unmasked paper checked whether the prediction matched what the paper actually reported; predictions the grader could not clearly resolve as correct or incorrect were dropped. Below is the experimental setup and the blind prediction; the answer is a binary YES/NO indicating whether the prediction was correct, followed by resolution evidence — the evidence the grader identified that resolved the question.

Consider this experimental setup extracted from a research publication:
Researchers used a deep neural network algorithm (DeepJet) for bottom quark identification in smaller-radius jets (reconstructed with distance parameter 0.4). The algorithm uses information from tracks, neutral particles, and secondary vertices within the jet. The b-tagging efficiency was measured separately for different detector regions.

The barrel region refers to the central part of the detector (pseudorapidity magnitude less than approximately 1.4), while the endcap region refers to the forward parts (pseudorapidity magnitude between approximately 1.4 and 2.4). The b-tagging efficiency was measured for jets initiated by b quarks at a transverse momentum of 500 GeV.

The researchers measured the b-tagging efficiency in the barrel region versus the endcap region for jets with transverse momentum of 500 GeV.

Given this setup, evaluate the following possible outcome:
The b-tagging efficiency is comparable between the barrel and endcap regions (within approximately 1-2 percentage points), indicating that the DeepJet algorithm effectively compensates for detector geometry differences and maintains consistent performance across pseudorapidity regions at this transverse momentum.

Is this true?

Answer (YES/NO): NO